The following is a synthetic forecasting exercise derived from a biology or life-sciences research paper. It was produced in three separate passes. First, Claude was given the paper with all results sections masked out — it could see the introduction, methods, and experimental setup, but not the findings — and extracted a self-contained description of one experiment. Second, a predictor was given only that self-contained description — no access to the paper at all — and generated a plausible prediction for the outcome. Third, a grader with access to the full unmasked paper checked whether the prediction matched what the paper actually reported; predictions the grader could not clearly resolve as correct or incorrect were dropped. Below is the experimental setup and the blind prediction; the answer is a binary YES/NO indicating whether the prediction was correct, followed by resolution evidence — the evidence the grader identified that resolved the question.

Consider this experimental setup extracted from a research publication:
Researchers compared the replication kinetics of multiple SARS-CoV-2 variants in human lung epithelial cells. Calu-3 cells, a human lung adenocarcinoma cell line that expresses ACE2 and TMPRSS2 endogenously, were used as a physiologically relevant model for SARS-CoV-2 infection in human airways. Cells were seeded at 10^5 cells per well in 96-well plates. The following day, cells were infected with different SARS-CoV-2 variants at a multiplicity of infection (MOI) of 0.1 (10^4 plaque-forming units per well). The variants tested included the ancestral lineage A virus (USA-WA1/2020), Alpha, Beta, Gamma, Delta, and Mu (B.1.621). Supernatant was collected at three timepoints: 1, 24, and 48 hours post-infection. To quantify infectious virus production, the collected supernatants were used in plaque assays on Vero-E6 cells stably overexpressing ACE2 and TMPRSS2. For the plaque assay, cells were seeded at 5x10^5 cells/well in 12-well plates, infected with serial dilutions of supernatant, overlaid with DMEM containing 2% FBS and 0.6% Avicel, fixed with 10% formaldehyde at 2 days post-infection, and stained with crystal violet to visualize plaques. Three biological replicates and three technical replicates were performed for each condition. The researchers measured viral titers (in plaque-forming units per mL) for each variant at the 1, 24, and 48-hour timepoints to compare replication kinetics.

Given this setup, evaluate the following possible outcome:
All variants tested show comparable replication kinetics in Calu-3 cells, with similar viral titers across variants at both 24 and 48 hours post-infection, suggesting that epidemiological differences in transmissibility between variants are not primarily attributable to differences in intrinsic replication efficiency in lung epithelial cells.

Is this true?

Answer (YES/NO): YES